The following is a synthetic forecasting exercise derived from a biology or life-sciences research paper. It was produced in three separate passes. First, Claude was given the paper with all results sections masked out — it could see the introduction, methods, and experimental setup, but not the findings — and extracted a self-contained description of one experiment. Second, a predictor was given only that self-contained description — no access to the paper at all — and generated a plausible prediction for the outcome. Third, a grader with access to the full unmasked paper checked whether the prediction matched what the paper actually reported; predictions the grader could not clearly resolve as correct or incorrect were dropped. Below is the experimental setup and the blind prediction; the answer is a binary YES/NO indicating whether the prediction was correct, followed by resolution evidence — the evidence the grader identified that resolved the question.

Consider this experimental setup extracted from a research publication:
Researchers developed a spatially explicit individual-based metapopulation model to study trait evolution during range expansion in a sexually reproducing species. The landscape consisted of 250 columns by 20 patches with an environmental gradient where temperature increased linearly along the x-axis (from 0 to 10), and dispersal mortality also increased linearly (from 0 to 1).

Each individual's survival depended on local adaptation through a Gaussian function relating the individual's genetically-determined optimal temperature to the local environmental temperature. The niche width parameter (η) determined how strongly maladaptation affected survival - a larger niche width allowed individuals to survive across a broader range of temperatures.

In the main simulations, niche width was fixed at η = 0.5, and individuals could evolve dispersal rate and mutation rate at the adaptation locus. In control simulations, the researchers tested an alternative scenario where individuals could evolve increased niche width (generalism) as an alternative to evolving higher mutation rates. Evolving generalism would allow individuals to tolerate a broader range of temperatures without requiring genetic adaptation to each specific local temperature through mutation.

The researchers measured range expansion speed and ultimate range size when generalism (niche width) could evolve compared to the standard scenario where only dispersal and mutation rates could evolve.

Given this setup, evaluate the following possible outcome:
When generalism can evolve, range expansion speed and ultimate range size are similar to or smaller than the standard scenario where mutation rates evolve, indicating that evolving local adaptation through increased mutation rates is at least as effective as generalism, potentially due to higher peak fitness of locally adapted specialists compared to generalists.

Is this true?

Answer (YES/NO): NO